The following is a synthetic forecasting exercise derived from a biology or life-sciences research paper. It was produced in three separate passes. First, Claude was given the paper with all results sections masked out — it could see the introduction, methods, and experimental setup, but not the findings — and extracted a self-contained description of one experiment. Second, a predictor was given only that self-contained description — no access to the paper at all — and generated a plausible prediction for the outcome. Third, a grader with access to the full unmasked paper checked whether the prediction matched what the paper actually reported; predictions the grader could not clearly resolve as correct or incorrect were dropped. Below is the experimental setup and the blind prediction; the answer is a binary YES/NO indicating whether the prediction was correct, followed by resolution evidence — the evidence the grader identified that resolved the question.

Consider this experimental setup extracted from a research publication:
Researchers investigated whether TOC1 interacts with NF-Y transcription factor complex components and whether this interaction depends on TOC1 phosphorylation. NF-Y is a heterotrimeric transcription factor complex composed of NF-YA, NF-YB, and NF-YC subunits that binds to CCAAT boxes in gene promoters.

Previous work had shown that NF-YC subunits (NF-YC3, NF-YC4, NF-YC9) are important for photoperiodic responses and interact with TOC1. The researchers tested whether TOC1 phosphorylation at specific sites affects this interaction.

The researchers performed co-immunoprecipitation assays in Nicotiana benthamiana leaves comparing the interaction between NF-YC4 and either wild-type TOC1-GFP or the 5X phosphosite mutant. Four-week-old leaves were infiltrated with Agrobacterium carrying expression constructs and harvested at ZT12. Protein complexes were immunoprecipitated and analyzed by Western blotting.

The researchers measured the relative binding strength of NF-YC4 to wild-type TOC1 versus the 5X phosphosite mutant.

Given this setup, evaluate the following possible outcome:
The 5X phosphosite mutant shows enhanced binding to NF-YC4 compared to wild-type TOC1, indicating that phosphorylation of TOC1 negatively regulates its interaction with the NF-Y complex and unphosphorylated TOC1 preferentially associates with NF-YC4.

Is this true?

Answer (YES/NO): NO